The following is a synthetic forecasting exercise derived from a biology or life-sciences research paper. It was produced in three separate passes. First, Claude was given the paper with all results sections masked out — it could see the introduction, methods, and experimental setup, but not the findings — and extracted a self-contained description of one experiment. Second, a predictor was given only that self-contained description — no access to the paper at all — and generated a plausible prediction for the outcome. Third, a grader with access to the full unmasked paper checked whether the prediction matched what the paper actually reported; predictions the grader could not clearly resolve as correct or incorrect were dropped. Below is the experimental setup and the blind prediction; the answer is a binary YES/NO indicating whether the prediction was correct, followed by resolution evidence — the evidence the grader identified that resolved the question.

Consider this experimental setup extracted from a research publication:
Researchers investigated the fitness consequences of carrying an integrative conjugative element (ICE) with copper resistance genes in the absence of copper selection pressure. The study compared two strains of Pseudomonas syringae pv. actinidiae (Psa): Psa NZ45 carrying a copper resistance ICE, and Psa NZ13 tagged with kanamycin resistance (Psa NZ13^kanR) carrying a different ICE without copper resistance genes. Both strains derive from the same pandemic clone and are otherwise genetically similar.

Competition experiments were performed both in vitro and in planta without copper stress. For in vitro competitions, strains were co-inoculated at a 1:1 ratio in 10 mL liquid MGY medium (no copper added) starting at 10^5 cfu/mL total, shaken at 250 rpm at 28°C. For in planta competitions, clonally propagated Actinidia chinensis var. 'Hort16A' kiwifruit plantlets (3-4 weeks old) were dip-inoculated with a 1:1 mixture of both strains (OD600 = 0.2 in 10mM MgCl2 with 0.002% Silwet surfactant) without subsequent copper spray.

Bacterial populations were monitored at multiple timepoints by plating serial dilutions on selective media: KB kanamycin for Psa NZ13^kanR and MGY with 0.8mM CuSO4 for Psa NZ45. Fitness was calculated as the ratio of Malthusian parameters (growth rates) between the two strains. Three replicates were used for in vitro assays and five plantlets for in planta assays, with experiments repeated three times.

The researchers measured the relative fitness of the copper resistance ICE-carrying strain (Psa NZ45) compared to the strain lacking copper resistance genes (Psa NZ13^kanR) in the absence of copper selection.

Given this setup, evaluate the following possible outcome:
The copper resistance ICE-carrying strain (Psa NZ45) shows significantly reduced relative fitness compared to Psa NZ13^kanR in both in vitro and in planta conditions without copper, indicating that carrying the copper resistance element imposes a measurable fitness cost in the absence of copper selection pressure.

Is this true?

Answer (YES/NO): NO